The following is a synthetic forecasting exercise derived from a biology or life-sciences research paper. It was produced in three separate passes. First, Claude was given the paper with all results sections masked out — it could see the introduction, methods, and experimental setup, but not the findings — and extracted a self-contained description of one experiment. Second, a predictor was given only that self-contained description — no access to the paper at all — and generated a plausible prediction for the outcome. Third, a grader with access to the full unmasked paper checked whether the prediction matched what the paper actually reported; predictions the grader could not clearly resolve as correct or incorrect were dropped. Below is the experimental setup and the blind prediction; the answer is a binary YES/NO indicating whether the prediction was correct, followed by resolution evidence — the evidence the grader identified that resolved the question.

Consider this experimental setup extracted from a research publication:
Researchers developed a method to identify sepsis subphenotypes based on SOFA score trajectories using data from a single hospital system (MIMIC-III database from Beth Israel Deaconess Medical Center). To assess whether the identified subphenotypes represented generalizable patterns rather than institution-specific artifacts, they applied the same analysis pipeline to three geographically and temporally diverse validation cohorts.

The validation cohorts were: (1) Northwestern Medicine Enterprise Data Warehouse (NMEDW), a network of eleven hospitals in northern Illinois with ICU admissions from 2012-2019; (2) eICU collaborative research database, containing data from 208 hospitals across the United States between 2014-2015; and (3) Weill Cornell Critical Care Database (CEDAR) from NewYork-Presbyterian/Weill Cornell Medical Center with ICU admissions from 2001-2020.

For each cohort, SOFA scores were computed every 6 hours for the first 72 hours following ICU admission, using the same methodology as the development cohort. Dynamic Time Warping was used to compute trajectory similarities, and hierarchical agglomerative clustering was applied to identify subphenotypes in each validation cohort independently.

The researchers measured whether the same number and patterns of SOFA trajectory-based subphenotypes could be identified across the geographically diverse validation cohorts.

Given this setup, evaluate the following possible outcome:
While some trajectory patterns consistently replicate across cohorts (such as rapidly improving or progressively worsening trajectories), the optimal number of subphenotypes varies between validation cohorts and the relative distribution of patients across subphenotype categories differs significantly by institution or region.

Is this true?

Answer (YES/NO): NO